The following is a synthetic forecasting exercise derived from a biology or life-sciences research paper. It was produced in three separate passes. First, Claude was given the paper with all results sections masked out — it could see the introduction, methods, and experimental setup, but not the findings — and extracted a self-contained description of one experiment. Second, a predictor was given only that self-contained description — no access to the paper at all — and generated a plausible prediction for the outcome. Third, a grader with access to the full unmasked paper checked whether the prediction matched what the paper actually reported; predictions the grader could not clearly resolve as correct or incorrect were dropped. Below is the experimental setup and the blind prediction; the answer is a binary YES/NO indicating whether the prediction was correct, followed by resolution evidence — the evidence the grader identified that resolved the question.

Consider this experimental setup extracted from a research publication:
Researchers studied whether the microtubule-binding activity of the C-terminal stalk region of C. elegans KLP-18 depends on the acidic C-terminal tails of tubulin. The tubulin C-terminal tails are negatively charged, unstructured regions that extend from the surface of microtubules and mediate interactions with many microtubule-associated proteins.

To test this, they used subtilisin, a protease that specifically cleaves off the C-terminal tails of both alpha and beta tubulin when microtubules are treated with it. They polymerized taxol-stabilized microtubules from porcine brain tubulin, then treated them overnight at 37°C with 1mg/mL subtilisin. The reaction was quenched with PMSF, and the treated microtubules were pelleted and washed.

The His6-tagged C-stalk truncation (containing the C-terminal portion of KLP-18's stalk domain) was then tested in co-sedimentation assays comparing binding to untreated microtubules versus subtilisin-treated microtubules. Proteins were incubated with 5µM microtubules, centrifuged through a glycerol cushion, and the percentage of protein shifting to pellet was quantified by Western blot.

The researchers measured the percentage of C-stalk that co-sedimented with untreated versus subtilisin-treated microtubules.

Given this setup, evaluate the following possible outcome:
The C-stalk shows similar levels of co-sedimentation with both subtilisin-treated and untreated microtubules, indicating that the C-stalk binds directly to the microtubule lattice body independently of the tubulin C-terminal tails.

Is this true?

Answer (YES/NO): NO